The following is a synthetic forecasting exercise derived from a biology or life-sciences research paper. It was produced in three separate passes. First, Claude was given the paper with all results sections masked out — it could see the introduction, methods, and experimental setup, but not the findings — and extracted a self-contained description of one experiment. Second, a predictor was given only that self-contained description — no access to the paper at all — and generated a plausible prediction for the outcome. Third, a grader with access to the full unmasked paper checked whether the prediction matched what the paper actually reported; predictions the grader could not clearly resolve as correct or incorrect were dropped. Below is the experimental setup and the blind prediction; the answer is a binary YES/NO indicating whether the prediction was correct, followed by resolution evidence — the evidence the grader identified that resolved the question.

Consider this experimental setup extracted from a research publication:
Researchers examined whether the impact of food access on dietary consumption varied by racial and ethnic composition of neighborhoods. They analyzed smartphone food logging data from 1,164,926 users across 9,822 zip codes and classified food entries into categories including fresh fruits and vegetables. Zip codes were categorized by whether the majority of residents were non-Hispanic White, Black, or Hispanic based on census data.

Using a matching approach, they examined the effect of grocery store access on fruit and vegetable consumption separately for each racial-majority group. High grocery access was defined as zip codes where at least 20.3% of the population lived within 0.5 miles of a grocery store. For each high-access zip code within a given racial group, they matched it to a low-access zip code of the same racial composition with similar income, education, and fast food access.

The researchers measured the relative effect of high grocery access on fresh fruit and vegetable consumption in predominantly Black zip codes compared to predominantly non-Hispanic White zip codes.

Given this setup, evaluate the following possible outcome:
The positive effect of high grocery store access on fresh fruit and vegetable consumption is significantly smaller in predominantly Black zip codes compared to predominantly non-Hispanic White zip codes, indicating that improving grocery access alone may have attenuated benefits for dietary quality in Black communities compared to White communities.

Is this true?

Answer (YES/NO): NO